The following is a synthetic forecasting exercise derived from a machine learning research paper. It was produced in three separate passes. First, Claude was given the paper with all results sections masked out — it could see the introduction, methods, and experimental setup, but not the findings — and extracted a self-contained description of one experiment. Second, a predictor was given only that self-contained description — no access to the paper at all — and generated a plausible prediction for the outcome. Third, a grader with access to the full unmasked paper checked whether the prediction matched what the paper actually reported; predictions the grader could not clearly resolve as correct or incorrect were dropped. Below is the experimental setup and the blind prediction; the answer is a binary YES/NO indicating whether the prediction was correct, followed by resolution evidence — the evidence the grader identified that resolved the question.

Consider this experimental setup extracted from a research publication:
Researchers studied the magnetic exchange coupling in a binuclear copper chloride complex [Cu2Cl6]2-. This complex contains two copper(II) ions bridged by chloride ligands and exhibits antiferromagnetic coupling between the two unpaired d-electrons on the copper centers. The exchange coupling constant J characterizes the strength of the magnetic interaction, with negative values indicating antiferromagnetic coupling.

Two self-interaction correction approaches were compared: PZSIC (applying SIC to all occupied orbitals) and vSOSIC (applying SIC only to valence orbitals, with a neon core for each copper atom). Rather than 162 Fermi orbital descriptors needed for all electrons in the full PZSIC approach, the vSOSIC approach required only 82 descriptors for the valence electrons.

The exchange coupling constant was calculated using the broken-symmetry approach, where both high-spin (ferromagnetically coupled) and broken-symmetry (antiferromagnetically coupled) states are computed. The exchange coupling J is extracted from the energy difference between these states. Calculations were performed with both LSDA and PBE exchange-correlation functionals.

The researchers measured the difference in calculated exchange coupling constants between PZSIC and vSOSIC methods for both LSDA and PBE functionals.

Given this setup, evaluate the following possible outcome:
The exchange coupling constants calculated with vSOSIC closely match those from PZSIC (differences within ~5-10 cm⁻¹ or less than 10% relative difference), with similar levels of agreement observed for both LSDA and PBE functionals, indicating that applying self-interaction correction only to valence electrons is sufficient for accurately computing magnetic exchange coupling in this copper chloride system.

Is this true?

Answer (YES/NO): YES